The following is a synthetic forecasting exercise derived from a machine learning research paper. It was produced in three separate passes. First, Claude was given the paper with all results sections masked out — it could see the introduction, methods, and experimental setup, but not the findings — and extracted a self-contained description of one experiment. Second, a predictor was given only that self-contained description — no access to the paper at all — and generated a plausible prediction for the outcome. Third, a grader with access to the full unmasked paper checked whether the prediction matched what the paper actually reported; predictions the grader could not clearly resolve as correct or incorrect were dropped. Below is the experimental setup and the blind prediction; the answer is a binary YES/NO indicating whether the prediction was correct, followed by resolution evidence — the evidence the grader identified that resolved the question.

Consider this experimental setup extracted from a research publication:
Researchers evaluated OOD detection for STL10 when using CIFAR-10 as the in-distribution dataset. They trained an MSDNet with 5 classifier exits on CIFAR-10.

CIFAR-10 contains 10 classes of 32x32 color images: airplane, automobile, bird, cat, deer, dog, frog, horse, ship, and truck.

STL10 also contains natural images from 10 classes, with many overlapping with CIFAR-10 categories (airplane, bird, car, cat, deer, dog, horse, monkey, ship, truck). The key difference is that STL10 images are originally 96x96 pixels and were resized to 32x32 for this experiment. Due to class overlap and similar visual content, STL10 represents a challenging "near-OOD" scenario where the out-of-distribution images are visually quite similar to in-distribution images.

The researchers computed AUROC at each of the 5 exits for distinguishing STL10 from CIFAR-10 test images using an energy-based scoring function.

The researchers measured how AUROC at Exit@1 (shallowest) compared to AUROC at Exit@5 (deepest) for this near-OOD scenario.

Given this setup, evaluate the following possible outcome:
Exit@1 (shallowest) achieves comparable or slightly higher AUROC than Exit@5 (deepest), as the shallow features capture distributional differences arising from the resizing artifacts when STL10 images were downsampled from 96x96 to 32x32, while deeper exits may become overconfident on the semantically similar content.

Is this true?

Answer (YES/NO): YES